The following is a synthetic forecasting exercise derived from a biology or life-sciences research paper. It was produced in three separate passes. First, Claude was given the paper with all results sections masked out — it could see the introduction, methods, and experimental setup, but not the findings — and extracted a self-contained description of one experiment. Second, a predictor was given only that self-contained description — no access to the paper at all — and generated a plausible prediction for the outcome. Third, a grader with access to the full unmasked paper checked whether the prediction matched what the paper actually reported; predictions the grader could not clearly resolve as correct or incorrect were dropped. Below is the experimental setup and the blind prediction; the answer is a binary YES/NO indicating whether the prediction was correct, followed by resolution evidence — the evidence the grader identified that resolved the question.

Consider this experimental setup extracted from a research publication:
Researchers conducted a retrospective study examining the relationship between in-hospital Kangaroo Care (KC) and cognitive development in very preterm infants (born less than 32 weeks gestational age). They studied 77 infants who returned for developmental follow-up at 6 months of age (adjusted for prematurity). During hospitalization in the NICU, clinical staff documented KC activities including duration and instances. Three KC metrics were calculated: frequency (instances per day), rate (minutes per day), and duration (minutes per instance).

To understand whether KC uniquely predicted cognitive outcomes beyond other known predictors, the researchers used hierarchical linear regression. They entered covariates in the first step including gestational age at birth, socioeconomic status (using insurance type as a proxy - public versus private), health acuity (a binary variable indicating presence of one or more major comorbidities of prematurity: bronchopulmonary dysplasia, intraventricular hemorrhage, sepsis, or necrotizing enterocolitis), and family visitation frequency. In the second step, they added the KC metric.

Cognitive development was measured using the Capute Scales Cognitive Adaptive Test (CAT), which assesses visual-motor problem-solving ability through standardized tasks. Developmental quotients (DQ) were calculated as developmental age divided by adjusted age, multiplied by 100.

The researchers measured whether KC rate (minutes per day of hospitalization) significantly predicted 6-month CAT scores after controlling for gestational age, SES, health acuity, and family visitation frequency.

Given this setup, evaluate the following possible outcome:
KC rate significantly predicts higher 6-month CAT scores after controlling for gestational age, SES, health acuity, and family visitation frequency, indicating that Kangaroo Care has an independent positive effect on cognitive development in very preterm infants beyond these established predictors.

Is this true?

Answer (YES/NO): YES